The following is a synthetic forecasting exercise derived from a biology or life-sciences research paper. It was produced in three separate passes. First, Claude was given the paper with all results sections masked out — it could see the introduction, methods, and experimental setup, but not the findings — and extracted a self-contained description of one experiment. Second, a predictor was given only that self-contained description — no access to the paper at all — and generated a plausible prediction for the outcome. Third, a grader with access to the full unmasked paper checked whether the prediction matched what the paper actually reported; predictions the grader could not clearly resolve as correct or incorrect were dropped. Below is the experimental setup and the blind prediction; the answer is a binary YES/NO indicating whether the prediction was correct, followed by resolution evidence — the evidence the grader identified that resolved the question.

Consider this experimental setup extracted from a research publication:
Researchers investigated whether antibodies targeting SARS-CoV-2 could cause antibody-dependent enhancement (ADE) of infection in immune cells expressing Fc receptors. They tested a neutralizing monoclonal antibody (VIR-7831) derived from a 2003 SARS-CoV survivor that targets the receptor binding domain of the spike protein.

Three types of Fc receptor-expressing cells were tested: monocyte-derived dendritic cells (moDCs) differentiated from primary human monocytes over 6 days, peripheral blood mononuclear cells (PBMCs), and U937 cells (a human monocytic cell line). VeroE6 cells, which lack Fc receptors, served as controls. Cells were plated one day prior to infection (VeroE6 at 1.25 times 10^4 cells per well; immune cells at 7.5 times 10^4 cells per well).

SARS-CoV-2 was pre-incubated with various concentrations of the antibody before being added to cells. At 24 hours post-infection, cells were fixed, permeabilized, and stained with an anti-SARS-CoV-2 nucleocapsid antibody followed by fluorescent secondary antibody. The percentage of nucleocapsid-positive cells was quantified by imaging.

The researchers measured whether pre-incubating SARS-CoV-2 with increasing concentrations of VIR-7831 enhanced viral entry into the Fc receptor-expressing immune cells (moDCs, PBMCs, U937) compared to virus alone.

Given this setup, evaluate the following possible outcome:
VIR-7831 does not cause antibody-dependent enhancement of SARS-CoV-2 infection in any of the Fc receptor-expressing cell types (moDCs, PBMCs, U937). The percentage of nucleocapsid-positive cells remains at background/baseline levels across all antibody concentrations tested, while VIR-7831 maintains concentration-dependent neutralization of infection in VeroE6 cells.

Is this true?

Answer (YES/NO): YES